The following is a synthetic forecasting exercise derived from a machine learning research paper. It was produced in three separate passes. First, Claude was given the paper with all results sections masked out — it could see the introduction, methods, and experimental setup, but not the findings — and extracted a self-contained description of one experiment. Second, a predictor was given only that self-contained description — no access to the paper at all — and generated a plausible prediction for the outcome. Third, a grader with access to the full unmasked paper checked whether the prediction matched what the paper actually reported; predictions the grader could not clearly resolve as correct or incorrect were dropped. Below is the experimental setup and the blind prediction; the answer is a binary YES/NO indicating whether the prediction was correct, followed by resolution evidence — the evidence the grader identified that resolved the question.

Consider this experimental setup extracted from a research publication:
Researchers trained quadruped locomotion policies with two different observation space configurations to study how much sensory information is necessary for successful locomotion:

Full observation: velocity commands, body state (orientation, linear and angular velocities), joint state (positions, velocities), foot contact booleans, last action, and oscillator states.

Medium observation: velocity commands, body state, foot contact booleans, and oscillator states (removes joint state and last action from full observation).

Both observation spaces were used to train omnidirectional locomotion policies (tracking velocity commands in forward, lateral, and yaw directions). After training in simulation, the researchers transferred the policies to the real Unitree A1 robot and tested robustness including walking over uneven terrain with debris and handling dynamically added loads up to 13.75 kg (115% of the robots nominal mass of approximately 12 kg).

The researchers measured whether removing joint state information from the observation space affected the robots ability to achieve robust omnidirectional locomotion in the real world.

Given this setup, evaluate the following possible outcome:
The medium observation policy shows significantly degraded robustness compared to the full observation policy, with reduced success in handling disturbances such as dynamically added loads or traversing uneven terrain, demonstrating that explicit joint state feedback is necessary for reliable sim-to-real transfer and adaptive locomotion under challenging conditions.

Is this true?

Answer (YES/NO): NO